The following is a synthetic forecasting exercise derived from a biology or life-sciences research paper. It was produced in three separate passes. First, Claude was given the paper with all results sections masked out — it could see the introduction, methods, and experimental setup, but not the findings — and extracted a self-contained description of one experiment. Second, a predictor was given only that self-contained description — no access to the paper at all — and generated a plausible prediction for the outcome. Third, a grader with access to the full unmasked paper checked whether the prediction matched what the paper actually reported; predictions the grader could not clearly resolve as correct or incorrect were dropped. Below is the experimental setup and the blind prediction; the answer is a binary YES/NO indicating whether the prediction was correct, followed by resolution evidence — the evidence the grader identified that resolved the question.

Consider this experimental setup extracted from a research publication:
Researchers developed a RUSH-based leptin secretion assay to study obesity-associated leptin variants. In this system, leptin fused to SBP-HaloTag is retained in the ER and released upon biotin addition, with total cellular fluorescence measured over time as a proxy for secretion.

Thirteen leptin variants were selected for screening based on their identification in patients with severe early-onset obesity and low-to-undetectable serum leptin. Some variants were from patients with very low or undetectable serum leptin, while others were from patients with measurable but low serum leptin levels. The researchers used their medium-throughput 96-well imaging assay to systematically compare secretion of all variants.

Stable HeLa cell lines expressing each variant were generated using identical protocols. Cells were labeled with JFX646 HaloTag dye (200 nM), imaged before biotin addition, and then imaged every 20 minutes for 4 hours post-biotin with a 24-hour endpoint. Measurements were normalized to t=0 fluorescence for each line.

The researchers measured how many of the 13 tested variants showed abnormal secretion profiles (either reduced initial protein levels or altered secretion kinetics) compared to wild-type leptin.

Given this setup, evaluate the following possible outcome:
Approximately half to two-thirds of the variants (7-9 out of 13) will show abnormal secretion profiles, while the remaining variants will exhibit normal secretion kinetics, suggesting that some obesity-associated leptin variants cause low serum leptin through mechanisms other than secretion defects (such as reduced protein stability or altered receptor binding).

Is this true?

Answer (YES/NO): NO